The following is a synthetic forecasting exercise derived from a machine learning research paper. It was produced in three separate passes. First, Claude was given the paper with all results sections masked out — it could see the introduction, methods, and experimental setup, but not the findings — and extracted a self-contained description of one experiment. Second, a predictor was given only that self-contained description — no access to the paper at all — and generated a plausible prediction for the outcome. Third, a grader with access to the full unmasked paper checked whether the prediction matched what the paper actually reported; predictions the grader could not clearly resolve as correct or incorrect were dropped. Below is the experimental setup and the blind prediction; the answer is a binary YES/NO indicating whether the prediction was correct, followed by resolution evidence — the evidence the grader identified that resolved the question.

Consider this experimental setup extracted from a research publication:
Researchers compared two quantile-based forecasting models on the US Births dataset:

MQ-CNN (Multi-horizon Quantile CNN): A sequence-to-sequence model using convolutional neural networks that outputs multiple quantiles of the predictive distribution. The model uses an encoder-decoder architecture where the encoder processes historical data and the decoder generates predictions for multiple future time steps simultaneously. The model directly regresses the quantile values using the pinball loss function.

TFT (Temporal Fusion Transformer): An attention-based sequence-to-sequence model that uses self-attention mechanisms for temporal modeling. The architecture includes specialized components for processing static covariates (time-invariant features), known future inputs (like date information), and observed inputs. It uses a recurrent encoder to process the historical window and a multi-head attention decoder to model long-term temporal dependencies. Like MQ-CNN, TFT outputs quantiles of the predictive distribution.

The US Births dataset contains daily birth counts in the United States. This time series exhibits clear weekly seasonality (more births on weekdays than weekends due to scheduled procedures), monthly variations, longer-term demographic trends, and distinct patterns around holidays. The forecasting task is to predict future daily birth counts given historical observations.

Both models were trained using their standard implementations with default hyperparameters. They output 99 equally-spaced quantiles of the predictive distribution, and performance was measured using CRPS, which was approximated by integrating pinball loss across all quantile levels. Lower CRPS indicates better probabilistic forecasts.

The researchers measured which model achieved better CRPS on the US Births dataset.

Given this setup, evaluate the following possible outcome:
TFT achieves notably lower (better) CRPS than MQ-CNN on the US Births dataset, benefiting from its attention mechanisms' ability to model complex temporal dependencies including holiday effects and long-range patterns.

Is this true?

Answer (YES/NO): YES